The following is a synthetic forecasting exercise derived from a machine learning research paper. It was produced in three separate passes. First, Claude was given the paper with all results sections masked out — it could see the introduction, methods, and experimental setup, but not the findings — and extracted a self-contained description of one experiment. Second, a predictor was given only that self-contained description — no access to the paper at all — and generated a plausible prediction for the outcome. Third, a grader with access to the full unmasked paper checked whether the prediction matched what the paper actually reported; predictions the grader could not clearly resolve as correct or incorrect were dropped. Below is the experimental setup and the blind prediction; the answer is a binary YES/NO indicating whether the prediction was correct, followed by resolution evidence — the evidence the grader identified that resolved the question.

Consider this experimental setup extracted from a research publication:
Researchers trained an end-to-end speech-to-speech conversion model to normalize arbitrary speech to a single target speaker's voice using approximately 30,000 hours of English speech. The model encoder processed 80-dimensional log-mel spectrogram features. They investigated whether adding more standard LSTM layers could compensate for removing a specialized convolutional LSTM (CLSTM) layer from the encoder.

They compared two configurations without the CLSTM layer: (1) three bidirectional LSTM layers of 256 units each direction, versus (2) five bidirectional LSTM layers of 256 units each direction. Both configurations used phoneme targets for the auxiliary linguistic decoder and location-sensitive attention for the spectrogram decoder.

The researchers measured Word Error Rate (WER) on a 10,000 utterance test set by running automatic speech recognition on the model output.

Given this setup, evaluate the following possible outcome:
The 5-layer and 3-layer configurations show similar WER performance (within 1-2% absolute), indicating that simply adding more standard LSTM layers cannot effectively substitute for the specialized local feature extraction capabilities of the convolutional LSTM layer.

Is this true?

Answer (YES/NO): NO